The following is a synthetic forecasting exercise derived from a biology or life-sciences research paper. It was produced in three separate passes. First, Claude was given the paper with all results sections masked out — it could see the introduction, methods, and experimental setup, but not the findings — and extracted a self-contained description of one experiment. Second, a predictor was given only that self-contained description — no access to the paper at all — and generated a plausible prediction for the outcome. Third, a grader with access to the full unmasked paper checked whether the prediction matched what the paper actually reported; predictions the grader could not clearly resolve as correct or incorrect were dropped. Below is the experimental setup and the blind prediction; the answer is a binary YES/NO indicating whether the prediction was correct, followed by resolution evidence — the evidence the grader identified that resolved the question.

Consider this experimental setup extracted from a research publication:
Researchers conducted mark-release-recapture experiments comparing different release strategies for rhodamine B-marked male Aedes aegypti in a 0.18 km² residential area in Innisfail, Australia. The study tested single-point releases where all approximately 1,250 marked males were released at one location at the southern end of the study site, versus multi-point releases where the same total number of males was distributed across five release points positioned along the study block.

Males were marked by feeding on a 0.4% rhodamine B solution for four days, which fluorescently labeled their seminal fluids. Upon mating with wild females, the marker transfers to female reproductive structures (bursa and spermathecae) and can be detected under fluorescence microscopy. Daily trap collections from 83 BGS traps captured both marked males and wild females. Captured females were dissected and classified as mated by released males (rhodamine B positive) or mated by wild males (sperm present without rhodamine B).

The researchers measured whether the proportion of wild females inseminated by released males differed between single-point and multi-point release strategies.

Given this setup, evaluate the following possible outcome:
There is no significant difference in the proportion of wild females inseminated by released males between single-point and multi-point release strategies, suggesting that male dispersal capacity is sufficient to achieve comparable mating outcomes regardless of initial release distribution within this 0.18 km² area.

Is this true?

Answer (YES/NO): NO